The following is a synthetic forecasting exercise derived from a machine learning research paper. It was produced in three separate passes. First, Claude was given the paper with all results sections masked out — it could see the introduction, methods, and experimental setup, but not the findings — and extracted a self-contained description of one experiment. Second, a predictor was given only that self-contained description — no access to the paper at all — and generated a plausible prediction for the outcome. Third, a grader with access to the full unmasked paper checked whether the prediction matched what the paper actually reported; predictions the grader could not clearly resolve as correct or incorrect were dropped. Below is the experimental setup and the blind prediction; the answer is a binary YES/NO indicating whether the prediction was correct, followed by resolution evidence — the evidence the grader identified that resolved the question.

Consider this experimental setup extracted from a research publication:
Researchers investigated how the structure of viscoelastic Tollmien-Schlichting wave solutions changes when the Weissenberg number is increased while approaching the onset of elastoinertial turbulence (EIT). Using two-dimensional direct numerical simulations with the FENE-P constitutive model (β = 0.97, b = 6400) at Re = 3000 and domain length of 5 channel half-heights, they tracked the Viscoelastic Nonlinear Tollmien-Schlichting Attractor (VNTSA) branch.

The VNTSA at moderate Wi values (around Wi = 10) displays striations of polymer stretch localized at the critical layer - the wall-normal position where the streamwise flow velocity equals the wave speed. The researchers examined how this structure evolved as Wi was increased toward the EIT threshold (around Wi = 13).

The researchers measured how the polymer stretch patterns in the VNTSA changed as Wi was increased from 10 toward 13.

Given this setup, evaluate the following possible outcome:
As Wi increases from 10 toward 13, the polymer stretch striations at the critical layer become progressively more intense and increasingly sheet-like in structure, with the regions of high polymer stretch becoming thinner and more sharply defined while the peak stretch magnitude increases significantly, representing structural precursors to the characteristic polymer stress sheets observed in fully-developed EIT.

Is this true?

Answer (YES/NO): NO